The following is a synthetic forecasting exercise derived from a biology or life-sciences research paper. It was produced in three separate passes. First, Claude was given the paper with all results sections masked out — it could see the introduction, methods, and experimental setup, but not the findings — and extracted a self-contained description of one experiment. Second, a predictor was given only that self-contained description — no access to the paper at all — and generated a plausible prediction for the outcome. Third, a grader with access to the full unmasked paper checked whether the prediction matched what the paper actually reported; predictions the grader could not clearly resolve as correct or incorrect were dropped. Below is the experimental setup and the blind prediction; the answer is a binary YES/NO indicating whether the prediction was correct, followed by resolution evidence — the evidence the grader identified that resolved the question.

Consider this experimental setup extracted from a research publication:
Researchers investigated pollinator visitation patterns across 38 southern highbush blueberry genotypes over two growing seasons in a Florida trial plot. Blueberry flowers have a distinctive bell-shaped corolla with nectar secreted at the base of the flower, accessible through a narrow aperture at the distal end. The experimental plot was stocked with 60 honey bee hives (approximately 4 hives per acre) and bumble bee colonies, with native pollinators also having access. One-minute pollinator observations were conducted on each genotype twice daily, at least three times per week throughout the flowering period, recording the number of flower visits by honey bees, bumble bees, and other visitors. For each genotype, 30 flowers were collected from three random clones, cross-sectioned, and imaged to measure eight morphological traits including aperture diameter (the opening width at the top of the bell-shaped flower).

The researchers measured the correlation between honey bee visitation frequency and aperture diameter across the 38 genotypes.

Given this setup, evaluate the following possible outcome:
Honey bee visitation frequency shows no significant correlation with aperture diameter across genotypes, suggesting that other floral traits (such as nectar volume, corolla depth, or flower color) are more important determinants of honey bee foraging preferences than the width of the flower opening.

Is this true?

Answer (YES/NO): NO